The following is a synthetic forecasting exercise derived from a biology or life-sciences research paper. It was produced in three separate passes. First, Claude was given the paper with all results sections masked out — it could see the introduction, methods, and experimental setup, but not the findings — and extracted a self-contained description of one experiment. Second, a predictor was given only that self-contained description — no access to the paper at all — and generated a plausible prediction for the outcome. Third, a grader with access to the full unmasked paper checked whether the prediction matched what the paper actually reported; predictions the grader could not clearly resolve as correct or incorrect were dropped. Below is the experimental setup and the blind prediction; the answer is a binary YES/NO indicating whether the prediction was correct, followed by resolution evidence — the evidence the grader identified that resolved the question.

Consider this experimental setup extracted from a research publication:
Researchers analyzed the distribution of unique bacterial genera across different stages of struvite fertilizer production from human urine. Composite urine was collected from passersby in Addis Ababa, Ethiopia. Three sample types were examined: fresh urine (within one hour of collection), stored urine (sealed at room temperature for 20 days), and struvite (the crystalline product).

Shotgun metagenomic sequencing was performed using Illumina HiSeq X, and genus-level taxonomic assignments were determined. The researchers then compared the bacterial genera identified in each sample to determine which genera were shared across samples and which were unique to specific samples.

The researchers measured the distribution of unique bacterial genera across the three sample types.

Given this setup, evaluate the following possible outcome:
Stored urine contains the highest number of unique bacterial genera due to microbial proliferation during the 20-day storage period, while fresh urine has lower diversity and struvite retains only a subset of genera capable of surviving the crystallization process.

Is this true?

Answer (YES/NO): NO